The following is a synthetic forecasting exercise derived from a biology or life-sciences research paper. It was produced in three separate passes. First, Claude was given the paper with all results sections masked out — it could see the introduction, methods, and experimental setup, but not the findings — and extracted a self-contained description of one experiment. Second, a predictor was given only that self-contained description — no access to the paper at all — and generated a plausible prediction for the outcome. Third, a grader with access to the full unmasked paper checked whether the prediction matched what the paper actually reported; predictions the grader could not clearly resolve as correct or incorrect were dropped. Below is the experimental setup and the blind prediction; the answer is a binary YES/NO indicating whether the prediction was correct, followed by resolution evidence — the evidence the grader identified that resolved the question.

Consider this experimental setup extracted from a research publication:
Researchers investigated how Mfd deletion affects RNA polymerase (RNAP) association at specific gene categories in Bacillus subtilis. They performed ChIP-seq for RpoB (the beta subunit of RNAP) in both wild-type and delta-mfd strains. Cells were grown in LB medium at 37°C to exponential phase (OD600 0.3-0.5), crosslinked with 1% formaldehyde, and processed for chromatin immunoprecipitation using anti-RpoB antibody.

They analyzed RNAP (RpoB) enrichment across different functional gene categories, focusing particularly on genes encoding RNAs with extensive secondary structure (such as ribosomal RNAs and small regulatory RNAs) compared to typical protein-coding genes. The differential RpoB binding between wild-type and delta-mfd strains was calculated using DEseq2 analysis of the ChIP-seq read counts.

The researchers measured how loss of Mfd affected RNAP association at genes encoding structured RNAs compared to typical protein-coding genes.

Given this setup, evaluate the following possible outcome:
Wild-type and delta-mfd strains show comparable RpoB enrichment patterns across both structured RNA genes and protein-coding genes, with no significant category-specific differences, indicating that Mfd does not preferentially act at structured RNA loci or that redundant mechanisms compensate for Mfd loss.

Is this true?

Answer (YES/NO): NO